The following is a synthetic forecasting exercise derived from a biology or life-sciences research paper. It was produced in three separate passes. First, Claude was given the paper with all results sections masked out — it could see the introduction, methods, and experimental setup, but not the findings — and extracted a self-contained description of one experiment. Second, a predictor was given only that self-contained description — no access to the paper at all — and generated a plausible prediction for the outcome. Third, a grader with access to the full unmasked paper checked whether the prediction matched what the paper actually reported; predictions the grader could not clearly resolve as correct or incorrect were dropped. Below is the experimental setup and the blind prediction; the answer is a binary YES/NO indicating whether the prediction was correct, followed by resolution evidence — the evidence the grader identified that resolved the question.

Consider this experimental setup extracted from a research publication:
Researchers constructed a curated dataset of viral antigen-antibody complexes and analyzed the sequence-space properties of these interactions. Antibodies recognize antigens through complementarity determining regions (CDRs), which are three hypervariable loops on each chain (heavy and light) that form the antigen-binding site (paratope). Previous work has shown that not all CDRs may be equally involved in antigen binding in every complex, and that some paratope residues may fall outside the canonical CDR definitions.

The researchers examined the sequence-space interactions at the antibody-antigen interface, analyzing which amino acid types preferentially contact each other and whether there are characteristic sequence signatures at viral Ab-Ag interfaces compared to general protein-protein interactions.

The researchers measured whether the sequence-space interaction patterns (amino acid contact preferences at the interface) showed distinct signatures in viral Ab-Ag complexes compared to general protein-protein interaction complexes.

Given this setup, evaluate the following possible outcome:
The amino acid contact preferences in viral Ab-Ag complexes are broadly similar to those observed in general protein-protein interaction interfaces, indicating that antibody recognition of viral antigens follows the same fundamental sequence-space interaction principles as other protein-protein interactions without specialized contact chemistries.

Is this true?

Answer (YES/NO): NO